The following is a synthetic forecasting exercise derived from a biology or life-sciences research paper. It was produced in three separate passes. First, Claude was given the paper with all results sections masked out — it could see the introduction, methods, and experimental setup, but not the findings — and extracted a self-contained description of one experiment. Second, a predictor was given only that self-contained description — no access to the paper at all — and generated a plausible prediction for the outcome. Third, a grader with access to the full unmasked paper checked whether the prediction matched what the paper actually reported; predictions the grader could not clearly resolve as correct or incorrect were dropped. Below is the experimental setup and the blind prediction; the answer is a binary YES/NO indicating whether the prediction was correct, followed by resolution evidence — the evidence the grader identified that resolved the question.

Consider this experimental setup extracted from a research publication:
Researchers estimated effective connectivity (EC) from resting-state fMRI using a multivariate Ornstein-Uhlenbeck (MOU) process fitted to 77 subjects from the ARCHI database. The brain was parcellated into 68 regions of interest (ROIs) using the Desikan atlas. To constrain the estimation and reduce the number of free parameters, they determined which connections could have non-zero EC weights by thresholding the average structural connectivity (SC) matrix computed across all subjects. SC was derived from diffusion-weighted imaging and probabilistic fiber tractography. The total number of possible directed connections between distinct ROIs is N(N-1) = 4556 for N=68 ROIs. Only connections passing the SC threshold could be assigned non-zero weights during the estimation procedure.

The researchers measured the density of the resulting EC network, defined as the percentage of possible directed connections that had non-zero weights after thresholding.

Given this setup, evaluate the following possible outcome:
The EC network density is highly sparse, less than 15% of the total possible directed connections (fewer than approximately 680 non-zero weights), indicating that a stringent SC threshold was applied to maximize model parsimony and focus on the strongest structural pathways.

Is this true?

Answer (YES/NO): NO